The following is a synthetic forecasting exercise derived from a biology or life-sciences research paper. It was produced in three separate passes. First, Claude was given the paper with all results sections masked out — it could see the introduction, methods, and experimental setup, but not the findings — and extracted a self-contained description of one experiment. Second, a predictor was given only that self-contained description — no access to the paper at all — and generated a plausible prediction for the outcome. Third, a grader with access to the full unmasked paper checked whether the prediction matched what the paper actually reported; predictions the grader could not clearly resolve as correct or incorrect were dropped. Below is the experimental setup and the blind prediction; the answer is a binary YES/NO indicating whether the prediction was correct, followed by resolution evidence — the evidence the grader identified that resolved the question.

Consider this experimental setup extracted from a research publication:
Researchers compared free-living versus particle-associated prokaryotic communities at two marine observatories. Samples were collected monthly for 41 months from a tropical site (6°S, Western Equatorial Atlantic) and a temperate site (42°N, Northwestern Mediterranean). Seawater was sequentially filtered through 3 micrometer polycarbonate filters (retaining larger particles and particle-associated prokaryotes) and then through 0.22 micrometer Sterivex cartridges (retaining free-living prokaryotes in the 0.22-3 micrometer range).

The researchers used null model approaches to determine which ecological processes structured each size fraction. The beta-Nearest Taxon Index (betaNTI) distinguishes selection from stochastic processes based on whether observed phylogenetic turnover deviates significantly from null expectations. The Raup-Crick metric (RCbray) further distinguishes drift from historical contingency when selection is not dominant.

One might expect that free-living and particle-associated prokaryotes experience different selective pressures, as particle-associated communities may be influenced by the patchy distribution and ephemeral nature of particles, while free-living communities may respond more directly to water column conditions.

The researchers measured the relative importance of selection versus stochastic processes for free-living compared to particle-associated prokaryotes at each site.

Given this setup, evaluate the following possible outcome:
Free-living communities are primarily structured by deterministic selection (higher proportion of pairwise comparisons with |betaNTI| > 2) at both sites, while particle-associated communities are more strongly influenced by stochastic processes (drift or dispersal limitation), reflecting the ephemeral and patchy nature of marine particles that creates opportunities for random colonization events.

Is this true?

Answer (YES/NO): NO